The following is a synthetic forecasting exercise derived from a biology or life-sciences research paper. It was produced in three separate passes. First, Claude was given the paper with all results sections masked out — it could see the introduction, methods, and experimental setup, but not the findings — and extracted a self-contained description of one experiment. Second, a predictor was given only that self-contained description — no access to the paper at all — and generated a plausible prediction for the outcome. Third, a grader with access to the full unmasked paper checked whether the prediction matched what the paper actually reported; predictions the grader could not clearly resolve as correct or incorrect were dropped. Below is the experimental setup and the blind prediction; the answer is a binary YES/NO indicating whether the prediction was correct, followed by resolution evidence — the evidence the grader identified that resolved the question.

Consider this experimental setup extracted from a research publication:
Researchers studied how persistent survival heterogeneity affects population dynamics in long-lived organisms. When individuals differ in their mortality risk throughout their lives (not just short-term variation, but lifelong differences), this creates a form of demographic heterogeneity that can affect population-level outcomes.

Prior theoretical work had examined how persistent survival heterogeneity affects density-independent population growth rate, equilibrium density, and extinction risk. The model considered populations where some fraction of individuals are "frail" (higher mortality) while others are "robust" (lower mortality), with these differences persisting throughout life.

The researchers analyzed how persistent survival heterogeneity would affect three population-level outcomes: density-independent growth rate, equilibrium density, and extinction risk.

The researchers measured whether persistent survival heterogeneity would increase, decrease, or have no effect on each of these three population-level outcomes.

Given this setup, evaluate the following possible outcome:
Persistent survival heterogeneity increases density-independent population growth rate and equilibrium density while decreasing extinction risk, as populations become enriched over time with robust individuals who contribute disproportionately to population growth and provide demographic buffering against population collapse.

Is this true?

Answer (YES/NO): YES